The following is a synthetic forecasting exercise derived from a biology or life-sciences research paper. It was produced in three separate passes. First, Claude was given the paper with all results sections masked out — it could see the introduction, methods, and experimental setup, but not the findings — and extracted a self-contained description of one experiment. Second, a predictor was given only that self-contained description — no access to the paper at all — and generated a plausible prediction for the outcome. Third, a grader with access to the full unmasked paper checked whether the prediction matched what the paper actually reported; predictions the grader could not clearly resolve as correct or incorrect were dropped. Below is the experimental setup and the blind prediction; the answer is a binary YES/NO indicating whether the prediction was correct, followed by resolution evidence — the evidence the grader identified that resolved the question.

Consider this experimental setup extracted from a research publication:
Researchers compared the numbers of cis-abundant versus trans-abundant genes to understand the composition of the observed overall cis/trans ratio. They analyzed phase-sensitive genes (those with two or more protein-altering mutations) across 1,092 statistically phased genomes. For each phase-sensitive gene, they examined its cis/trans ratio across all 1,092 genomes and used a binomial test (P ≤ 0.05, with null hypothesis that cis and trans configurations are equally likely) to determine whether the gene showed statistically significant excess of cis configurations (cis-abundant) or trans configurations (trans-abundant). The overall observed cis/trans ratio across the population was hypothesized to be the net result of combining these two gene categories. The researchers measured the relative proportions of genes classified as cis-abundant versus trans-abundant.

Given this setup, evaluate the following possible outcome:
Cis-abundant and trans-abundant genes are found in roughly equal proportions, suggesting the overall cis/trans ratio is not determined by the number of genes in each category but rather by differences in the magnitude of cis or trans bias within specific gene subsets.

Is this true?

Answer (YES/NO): NO